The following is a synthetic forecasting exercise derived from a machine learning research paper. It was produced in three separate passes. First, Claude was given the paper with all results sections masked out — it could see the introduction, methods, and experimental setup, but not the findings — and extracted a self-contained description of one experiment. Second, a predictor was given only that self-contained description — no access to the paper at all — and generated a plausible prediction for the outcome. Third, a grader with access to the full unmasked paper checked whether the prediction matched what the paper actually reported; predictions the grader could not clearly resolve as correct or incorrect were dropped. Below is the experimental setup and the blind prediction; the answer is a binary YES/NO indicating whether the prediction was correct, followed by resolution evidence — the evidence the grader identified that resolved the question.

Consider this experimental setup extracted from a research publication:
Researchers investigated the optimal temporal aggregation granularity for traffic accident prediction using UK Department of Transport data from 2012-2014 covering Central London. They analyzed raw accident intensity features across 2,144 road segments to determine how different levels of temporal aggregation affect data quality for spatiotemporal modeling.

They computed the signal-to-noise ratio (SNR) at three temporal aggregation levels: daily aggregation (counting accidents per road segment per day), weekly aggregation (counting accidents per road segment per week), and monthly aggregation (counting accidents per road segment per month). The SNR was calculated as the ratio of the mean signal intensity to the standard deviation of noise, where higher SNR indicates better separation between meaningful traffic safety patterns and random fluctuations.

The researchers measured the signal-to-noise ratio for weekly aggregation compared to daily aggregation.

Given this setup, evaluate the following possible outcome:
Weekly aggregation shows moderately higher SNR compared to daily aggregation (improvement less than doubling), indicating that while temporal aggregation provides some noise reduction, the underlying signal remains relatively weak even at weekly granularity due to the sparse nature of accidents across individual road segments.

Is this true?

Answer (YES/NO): NO